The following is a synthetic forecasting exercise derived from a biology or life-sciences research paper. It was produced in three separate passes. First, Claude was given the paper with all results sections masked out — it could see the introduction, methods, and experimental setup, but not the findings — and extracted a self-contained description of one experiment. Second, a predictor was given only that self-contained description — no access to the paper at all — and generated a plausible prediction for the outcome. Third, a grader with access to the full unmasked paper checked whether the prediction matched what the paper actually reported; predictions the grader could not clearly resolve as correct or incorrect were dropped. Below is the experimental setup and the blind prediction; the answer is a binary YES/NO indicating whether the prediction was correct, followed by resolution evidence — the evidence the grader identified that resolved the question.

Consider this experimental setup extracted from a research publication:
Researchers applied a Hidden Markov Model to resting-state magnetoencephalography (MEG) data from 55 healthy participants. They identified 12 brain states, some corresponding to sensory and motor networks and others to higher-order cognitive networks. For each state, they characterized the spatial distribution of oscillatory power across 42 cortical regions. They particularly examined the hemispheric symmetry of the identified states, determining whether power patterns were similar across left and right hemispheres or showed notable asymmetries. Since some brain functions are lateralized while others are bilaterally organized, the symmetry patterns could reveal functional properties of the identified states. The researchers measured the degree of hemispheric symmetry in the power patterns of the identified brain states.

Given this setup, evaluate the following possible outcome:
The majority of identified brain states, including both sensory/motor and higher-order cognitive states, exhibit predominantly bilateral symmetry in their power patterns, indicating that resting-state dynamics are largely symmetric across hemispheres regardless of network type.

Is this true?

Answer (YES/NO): YES